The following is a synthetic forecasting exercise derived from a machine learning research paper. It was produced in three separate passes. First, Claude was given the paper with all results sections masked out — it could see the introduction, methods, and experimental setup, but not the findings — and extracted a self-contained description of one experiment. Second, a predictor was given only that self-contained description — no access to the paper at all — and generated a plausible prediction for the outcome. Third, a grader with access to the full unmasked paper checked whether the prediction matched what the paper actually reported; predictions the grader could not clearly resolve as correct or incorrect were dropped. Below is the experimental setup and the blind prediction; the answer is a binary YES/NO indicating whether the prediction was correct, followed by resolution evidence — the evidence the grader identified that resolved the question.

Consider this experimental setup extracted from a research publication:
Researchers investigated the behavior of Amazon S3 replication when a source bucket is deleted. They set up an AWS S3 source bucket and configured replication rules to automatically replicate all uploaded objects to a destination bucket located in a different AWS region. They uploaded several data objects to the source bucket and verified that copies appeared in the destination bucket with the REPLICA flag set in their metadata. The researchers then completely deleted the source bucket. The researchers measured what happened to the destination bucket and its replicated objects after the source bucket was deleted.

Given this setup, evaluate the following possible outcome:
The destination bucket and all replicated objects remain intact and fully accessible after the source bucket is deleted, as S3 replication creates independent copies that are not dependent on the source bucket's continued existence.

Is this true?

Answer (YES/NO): YES